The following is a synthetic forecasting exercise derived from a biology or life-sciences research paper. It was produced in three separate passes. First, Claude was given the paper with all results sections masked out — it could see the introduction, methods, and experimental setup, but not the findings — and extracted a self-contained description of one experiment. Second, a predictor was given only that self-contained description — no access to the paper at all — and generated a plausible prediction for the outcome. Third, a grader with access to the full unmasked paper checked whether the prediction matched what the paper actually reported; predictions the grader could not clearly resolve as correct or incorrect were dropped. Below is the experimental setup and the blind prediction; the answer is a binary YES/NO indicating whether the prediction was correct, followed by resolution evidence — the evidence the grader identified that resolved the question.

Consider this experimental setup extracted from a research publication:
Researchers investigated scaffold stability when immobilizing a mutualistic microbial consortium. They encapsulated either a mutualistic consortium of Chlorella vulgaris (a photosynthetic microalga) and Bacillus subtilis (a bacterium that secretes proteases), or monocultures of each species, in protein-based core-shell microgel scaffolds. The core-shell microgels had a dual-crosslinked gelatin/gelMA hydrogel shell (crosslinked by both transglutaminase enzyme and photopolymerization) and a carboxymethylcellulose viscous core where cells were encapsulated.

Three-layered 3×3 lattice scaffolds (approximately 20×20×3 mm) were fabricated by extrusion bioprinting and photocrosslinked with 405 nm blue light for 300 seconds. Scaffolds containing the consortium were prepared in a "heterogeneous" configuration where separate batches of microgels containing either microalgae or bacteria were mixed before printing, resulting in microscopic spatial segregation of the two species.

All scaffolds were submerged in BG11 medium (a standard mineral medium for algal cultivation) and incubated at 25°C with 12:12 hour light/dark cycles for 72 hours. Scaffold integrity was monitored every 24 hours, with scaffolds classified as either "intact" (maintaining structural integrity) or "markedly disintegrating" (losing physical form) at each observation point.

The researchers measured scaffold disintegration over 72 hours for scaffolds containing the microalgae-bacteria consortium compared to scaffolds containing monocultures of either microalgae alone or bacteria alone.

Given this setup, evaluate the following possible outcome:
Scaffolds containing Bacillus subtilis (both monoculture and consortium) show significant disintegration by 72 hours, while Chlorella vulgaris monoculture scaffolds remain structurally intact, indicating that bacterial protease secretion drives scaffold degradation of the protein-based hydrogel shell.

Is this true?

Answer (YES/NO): NO